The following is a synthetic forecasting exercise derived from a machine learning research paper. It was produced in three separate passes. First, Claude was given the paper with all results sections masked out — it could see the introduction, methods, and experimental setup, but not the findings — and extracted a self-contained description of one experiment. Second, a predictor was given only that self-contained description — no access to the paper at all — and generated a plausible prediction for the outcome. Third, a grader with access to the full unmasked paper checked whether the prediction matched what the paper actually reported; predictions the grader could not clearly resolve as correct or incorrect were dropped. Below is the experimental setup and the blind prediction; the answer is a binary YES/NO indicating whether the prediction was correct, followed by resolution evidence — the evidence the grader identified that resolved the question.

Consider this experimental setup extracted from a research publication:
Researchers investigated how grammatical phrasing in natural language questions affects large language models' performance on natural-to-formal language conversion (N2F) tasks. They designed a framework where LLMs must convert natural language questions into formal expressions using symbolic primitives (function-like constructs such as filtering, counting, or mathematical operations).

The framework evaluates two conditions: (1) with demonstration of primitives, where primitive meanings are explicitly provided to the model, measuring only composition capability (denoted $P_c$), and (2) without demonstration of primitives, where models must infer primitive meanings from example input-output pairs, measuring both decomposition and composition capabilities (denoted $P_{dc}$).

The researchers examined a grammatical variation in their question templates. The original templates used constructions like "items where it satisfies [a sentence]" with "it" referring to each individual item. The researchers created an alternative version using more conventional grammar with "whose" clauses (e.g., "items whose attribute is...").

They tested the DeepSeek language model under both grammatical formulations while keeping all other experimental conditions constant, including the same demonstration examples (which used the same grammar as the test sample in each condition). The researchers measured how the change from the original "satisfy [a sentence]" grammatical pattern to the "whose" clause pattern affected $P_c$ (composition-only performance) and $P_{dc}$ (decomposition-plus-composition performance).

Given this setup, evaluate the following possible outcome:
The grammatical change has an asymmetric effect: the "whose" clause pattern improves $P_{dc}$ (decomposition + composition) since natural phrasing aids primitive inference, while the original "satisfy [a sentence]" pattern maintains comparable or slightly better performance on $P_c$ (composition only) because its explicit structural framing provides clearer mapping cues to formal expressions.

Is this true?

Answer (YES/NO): YES